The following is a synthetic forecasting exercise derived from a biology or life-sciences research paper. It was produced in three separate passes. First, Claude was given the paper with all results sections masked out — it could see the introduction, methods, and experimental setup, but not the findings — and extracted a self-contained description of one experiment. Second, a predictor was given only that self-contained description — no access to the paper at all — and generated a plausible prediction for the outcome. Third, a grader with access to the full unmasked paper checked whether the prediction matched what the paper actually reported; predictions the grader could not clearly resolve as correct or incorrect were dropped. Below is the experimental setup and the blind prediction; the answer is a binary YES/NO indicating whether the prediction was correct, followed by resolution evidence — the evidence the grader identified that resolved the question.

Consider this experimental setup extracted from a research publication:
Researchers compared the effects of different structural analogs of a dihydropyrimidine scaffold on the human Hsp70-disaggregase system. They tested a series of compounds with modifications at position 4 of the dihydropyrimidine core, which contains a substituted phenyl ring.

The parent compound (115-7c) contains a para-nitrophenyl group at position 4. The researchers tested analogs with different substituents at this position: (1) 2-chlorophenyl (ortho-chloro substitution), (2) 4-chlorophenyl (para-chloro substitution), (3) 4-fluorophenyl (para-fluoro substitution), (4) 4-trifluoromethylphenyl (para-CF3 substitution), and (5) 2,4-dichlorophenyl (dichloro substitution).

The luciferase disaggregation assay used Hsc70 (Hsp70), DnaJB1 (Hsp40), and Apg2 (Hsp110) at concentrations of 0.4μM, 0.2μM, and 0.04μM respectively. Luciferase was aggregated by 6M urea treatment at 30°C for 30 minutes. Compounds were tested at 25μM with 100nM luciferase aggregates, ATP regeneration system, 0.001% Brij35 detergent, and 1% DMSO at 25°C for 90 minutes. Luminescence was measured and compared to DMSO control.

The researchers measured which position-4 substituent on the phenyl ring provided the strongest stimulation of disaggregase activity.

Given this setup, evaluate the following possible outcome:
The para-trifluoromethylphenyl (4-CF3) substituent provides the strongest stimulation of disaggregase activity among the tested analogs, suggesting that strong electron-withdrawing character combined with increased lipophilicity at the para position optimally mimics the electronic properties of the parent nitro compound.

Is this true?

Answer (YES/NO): NO